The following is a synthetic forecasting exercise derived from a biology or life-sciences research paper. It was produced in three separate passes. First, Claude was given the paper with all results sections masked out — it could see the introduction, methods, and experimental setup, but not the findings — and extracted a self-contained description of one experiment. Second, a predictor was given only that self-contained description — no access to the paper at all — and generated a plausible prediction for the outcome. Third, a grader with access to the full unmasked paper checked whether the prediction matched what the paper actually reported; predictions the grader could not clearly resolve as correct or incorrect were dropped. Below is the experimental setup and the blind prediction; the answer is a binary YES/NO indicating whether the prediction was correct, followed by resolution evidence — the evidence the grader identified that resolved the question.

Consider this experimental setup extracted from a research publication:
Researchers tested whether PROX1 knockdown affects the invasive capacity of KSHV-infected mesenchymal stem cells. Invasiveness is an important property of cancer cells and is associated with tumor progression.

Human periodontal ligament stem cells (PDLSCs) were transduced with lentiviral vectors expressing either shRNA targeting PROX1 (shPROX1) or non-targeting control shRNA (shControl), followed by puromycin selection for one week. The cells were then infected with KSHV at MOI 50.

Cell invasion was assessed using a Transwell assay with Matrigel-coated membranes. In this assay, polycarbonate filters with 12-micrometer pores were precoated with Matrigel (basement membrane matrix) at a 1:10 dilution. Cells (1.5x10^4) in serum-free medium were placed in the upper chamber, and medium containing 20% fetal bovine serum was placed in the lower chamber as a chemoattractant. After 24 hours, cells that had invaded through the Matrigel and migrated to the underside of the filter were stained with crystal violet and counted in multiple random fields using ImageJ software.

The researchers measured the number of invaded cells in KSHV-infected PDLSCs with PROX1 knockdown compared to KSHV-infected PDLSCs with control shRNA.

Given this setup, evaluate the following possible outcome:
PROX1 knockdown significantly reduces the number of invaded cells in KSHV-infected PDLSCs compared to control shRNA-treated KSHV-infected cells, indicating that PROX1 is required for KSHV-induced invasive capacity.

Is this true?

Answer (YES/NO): YES